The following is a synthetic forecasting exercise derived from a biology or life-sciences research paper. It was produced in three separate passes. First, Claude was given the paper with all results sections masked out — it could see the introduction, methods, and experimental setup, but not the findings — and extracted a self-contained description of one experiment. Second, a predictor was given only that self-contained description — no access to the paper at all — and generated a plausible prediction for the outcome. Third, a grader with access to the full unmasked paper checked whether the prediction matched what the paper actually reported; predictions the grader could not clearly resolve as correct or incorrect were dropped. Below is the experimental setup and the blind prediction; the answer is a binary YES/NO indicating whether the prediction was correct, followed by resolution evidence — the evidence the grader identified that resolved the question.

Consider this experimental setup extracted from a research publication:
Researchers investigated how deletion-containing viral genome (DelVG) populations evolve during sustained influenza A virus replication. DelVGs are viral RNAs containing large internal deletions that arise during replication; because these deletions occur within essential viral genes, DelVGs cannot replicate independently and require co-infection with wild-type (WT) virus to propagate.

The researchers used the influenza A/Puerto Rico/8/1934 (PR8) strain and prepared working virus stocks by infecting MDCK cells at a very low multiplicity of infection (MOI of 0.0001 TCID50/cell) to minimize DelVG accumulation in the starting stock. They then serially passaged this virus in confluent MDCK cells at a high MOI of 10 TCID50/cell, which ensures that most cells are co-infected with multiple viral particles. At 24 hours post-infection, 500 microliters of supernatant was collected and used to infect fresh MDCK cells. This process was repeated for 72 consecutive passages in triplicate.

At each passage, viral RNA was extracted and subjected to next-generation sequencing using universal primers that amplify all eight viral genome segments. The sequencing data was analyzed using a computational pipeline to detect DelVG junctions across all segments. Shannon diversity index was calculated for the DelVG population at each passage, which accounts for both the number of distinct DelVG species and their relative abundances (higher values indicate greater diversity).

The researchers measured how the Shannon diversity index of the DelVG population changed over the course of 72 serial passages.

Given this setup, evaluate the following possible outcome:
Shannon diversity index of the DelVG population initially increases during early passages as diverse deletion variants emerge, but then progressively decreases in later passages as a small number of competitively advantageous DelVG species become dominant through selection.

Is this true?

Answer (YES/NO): YES